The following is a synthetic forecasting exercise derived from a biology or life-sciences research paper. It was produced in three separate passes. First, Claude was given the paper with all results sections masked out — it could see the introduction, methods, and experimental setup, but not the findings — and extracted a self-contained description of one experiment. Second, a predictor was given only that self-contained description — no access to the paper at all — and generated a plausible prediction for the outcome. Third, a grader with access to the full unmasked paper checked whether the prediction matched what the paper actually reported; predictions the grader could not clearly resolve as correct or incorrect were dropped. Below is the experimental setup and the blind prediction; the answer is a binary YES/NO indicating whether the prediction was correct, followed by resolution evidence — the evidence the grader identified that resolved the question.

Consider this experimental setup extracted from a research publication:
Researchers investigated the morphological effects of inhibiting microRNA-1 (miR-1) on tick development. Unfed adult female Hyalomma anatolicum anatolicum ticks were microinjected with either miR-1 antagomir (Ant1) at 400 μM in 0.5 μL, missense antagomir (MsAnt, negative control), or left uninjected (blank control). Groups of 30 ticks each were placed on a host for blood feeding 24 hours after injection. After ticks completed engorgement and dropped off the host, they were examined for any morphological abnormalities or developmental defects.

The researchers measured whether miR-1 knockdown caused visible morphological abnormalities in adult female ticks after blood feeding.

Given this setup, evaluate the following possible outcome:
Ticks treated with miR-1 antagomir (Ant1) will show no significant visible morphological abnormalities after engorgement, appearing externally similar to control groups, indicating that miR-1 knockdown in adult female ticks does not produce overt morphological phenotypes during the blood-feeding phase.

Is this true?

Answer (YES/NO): YES